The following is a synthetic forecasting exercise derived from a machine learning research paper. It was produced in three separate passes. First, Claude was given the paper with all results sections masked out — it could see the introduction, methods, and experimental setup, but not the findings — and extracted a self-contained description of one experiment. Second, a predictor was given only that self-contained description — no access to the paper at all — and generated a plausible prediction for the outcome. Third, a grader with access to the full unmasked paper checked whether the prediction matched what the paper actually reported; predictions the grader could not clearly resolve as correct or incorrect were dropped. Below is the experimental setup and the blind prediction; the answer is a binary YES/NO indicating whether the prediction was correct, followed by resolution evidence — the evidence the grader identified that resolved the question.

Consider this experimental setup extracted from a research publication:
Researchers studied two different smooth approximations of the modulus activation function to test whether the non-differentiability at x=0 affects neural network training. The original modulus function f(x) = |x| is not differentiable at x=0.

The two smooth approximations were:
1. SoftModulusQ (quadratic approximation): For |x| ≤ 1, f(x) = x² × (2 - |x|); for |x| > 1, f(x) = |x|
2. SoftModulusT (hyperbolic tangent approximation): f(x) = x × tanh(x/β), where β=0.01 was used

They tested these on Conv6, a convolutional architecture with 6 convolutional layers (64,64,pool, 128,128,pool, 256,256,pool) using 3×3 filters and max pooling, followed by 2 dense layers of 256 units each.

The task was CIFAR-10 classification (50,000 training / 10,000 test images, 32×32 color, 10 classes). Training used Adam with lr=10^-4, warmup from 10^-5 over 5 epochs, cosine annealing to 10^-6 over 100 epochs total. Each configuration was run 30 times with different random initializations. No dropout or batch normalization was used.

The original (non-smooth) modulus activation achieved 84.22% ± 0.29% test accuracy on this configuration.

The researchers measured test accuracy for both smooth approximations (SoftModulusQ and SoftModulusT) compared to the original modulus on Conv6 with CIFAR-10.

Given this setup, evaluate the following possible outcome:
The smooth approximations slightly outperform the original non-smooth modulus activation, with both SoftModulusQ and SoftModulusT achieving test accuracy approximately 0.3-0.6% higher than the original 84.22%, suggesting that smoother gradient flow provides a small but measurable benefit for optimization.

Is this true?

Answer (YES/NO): NO